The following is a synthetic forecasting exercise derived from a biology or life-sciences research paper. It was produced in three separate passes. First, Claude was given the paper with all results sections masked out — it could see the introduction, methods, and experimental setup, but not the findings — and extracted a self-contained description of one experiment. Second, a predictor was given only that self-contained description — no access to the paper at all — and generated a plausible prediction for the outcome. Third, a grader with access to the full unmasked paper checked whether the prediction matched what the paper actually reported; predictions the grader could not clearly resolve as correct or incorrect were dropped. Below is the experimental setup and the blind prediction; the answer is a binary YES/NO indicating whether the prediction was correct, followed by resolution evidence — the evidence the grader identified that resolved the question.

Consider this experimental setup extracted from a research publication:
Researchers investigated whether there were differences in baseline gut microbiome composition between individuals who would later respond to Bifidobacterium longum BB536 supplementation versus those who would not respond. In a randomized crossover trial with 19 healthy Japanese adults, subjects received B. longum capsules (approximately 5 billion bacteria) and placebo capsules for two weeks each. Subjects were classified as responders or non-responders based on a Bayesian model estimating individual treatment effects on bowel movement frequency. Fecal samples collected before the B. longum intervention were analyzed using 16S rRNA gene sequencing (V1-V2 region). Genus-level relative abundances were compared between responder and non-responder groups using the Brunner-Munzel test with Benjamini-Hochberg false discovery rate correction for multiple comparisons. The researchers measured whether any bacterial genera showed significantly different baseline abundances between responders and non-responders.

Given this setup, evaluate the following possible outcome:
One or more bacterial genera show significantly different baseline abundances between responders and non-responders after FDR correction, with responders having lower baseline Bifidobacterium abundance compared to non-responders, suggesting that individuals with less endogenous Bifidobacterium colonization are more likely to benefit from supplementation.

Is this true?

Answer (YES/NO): NO